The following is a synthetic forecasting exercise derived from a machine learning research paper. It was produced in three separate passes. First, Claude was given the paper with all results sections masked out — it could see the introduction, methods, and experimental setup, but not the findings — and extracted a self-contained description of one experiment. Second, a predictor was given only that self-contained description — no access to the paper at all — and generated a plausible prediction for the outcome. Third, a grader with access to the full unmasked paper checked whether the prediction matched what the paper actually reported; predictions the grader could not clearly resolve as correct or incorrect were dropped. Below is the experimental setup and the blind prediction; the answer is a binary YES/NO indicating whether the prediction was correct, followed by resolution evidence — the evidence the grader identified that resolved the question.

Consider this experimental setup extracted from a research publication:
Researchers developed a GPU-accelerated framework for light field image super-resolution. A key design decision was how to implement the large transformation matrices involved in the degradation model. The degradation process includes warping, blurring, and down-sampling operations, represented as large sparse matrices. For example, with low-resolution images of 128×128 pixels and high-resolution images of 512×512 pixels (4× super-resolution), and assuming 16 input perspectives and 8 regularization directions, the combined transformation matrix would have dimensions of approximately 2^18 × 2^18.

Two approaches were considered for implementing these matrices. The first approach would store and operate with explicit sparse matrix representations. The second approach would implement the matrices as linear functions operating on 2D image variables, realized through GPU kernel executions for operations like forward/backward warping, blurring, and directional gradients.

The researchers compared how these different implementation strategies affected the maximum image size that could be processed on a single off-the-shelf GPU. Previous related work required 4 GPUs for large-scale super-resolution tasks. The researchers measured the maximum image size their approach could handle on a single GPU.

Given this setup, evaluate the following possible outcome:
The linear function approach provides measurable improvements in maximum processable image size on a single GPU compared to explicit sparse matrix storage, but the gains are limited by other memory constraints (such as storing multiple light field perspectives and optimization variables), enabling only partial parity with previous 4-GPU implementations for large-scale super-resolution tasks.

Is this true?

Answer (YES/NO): NO